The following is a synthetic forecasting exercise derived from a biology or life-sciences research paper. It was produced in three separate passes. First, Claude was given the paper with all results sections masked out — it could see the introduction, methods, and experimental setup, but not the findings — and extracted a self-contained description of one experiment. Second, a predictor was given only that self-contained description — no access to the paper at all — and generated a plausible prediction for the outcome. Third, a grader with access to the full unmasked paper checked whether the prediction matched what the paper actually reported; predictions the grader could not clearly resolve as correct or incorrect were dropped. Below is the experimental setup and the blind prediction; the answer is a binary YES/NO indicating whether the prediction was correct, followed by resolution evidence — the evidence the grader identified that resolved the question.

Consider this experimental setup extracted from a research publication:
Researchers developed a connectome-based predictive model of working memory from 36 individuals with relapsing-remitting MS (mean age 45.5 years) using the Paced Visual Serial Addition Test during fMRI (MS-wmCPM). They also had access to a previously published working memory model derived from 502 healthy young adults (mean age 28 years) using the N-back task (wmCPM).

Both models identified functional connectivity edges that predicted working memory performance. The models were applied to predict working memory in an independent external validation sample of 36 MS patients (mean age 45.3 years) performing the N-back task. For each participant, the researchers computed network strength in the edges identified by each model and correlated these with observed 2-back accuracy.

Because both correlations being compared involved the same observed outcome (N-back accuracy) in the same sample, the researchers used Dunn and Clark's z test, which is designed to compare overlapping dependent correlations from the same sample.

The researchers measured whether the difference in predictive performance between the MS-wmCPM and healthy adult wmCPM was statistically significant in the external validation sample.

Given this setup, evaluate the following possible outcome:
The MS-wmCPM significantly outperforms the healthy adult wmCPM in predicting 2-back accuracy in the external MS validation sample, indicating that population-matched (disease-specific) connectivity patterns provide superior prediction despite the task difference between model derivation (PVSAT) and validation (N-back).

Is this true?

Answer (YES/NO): NO